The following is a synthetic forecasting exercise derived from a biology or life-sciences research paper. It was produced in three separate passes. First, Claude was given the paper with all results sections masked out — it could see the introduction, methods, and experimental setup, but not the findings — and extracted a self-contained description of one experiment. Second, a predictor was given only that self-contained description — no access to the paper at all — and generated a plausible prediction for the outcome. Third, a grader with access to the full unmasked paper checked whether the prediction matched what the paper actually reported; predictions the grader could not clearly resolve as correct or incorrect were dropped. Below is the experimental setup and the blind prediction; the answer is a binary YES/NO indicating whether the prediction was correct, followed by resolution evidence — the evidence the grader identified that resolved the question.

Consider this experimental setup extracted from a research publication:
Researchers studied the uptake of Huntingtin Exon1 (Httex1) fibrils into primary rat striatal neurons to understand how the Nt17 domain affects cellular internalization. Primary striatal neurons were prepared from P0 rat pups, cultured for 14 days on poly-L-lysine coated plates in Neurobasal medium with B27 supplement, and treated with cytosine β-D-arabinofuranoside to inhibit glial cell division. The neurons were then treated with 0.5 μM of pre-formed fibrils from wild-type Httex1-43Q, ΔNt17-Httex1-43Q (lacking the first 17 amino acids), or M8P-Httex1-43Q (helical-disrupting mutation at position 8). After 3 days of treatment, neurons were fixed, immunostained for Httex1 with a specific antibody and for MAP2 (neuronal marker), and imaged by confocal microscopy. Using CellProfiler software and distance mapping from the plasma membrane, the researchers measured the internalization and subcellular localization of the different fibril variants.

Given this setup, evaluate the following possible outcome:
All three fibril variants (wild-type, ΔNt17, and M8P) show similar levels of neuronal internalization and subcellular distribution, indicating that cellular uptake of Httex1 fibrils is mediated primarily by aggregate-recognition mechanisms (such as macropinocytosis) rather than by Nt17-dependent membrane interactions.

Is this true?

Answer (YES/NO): NO